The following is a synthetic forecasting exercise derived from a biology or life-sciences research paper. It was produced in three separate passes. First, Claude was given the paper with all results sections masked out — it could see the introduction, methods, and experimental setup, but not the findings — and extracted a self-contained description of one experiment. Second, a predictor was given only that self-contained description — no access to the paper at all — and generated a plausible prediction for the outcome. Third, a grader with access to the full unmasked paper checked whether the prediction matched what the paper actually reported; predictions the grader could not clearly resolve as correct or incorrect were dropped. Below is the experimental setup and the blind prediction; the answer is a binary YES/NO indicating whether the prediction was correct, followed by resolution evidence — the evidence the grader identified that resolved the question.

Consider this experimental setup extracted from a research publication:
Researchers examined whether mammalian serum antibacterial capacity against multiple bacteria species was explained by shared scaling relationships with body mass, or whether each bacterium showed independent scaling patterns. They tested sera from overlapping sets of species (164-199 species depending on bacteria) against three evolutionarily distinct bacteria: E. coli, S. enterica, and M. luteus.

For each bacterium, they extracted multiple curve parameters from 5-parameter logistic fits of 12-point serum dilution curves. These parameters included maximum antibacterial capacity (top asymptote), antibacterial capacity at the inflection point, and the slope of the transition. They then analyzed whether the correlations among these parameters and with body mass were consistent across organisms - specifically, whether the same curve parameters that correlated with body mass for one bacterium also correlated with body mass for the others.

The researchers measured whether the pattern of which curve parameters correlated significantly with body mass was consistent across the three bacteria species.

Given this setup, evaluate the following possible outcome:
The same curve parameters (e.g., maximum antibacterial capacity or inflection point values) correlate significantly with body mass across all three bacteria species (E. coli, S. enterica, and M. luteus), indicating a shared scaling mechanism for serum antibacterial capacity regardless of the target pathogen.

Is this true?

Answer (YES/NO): NO